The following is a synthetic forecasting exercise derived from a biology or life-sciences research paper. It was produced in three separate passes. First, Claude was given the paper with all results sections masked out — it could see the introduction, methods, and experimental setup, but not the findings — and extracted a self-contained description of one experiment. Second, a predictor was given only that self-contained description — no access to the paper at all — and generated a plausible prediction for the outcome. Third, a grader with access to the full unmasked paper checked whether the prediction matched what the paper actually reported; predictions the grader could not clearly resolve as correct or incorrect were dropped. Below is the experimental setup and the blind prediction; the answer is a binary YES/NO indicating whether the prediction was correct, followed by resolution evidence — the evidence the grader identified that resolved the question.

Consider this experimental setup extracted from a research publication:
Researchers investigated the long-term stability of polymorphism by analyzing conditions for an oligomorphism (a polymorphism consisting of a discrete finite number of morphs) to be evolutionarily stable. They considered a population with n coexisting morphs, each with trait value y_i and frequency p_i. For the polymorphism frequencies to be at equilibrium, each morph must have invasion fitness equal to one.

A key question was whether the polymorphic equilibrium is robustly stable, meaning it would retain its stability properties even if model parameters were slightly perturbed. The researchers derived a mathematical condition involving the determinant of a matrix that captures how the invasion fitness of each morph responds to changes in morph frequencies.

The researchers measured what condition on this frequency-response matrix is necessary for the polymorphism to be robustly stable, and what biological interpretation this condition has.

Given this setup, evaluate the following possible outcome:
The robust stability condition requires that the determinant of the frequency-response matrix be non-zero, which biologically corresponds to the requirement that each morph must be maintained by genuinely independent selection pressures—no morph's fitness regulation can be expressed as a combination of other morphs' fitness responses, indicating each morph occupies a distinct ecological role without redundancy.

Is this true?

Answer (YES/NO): YES